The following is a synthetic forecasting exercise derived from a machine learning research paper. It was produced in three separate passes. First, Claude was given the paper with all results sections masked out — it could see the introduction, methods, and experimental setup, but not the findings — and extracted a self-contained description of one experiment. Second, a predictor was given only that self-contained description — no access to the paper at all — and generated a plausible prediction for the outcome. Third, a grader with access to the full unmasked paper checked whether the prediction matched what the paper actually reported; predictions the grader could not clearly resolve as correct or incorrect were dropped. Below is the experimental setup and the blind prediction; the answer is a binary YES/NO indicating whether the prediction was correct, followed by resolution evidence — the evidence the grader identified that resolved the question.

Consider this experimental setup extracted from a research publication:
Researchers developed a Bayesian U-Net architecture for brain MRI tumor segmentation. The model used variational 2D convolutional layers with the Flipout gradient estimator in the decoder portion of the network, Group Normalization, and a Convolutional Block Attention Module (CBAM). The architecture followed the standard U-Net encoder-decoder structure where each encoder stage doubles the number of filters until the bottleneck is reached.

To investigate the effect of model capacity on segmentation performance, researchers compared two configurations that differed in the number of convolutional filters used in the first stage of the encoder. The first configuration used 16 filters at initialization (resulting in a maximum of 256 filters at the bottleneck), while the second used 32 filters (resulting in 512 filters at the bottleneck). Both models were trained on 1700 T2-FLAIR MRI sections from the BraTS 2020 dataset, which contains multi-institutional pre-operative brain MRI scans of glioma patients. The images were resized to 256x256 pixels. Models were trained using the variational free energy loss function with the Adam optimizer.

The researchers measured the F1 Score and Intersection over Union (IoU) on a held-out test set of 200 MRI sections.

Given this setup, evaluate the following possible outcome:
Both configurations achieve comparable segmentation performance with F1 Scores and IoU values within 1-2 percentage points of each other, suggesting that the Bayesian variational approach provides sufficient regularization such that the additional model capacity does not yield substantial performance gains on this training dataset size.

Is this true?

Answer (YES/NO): NO